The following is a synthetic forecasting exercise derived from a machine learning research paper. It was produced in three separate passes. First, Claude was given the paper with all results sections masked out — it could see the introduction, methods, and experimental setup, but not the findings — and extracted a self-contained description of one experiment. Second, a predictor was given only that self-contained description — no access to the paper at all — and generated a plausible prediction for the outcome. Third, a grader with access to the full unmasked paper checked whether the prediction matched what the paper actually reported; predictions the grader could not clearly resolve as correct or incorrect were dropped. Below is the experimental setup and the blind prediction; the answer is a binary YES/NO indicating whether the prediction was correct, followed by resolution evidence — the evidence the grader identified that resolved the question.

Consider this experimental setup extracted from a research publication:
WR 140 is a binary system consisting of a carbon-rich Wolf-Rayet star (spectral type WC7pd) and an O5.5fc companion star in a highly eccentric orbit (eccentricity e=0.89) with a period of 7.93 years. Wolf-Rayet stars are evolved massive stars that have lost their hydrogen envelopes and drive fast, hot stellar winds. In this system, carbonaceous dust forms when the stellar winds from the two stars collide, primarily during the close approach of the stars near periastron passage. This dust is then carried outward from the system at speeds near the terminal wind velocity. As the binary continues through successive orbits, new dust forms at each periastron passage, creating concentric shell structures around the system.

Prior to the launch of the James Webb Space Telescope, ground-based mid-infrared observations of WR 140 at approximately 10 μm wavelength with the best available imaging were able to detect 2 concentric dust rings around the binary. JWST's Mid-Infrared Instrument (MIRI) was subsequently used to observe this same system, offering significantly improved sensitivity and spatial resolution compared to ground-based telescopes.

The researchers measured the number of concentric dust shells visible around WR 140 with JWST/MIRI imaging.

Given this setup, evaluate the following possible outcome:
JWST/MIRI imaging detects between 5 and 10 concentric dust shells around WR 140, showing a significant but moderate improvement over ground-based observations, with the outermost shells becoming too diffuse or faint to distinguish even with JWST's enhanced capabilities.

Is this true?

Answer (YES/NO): NO